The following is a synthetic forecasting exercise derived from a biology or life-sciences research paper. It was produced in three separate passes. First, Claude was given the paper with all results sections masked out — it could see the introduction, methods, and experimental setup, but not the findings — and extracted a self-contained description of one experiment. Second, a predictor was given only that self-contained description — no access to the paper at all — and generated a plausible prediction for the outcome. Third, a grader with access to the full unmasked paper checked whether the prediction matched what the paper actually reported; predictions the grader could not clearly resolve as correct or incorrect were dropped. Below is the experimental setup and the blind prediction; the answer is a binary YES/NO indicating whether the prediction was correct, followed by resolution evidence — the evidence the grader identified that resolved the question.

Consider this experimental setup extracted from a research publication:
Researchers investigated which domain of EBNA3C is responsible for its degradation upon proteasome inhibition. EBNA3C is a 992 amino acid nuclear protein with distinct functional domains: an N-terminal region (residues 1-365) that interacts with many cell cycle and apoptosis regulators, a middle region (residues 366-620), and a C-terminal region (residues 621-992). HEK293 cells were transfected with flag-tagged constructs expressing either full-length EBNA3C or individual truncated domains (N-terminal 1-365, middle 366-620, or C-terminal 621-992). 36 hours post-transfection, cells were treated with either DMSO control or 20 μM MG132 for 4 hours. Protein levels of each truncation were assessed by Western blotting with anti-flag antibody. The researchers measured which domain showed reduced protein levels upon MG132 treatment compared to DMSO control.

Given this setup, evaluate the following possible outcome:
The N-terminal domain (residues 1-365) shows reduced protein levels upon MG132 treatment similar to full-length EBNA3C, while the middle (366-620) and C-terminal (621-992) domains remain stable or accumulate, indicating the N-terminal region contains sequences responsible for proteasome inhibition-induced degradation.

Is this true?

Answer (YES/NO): YES